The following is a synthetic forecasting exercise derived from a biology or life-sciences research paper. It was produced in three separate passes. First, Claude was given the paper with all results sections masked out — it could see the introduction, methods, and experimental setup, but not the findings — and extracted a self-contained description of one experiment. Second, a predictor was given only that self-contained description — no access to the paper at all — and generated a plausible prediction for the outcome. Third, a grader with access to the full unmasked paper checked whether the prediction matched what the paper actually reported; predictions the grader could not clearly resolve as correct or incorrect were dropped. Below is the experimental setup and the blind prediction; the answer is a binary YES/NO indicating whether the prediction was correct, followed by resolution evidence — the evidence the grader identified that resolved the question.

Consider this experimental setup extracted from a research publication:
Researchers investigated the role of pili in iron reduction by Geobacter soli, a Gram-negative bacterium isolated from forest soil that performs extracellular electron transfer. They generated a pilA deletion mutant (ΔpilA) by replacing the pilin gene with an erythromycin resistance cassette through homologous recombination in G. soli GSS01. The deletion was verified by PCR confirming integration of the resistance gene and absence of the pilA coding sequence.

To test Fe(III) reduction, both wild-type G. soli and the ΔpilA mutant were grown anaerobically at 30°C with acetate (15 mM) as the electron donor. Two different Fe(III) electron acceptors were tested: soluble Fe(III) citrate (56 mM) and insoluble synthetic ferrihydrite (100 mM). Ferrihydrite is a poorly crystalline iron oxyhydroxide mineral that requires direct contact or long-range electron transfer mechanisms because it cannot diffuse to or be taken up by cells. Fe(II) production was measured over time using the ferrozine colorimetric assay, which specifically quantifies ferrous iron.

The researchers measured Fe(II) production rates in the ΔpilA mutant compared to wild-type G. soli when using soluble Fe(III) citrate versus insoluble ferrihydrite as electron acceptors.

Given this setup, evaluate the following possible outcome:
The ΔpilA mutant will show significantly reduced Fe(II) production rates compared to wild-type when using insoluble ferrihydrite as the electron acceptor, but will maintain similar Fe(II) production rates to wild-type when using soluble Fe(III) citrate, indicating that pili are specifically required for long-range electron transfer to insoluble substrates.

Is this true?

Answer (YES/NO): YES